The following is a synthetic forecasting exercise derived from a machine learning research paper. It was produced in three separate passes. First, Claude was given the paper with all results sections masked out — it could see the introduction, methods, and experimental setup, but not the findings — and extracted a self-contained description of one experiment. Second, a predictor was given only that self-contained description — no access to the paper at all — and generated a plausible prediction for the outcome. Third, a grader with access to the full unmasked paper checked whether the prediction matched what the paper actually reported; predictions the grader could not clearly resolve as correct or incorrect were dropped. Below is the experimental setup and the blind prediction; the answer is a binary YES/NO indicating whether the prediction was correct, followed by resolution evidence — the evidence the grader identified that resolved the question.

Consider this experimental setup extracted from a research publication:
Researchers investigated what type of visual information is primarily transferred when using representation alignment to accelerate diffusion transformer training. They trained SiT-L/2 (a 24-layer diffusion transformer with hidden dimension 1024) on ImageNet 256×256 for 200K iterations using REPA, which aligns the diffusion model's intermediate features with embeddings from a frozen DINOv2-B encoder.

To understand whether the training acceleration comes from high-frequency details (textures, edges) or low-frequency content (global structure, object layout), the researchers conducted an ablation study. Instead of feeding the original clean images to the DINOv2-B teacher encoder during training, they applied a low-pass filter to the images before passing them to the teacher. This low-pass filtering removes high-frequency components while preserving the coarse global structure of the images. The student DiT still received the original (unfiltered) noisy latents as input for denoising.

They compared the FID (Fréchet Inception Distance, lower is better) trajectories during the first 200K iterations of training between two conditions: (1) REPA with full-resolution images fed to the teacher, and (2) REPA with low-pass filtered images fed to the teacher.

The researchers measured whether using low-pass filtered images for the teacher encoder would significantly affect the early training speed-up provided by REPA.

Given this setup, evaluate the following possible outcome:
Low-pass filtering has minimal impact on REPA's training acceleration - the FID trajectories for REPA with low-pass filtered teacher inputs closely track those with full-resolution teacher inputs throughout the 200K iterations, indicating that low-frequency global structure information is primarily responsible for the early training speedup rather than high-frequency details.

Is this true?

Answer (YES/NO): YES